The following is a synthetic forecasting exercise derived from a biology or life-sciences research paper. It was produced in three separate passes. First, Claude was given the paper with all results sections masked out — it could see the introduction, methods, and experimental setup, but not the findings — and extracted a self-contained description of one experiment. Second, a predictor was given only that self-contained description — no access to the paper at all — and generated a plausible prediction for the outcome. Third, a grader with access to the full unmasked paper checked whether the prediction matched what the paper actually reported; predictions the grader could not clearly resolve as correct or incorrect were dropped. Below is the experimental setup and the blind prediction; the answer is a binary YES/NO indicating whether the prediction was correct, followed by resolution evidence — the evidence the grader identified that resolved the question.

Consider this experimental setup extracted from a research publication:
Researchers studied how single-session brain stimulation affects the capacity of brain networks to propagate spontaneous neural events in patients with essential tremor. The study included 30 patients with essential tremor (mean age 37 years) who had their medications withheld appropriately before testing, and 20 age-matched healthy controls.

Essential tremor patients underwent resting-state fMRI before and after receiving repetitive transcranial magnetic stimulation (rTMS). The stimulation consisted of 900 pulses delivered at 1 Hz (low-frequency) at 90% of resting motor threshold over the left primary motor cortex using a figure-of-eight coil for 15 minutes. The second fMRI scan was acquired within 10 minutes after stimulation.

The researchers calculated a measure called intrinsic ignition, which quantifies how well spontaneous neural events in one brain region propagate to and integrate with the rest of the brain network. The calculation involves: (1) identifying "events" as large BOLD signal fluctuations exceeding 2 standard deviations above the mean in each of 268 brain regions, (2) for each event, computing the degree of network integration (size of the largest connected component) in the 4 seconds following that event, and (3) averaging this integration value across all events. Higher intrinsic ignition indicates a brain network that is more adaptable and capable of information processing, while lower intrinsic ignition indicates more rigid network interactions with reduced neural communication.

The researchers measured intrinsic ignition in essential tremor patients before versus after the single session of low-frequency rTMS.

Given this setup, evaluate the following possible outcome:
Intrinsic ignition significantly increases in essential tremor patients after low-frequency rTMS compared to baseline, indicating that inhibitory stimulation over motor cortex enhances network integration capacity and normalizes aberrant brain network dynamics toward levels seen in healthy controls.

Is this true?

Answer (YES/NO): YES